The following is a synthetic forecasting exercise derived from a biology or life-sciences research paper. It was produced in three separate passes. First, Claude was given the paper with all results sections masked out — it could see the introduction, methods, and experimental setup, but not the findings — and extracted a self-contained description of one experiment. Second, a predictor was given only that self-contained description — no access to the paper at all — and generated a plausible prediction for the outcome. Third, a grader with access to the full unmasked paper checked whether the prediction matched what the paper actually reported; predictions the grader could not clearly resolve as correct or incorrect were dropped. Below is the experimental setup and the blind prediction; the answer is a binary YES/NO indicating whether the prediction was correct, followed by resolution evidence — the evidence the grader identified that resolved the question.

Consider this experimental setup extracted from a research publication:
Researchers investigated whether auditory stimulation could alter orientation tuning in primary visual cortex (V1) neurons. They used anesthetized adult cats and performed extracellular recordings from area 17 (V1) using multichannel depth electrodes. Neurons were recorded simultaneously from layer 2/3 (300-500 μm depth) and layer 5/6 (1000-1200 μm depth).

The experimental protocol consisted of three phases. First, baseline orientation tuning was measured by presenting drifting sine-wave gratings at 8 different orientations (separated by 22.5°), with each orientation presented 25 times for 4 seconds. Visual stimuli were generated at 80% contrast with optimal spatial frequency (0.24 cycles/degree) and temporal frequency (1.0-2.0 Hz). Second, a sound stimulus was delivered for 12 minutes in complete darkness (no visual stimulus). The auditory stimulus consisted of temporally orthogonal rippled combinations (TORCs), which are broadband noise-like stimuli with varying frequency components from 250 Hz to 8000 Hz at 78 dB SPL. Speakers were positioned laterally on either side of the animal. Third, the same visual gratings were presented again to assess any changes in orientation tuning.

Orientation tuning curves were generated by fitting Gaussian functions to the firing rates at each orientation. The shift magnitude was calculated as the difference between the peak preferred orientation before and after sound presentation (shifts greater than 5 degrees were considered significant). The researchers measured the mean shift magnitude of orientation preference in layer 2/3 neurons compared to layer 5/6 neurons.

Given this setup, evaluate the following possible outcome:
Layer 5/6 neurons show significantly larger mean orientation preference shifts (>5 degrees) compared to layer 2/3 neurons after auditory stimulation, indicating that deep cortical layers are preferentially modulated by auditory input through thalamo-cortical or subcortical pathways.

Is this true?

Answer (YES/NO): NO